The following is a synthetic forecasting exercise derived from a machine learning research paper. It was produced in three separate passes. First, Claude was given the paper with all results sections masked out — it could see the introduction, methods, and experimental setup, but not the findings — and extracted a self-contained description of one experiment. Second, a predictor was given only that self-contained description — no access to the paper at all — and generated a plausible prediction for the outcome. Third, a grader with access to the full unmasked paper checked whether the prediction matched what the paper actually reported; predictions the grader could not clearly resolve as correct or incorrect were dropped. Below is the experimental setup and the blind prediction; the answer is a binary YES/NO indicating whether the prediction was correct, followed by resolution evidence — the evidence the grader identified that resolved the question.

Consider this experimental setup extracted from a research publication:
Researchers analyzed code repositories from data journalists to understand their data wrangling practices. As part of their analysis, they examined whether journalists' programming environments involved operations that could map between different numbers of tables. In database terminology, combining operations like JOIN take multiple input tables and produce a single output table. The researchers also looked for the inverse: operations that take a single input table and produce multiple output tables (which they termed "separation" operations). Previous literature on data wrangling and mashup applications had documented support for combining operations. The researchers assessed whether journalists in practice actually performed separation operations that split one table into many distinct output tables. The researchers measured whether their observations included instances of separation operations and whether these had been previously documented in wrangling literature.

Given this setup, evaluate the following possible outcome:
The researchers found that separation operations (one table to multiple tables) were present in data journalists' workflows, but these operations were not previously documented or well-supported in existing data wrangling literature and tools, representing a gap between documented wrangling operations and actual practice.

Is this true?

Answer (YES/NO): YES